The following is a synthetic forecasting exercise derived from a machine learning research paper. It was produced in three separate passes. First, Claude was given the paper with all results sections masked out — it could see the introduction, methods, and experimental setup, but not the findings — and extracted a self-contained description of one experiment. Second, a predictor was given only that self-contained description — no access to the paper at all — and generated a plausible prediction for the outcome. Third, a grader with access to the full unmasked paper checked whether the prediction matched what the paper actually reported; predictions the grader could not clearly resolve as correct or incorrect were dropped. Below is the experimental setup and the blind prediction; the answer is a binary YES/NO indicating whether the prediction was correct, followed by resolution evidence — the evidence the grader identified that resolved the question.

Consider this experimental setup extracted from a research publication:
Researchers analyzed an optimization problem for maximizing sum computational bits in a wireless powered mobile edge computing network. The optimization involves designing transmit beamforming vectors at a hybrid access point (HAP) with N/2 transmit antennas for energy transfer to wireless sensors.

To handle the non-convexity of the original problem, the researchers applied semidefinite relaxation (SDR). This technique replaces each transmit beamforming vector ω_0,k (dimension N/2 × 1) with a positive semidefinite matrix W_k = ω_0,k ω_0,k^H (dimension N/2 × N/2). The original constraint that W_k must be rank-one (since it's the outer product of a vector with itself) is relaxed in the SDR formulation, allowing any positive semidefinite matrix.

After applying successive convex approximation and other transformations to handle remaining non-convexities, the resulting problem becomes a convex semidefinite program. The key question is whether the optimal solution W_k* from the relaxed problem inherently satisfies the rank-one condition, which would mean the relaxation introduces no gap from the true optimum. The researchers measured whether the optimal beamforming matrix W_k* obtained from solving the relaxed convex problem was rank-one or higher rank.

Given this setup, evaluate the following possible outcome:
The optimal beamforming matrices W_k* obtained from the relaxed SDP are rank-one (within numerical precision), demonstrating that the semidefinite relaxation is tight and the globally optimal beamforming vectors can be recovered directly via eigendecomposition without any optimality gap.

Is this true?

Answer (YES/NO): YES